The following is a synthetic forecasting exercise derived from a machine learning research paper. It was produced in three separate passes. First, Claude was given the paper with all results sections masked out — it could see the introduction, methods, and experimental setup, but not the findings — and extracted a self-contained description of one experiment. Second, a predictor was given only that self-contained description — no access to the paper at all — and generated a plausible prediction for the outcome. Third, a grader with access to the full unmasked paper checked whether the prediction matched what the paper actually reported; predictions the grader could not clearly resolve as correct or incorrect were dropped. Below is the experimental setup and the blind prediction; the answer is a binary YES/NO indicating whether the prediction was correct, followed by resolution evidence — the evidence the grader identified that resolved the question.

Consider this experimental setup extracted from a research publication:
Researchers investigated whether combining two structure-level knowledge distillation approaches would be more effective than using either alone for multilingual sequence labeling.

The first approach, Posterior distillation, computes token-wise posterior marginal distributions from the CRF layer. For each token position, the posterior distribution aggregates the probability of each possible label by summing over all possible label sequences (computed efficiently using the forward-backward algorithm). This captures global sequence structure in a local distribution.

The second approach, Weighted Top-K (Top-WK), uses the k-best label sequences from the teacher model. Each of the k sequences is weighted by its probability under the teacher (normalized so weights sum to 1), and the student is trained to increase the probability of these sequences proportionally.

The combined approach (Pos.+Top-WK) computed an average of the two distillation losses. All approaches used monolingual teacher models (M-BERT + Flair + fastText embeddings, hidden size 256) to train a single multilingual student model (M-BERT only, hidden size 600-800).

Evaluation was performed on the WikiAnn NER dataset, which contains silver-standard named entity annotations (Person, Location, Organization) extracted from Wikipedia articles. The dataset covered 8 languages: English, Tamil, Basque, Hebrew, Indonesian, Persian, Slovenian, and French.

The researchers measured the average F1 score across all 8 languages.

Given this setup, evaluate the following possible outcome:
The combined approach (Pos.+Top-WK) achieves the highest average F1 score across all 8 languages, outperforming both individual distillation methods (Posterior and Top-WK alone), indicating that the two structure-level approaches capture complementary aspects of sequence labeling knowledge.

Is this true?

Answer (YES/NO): NO